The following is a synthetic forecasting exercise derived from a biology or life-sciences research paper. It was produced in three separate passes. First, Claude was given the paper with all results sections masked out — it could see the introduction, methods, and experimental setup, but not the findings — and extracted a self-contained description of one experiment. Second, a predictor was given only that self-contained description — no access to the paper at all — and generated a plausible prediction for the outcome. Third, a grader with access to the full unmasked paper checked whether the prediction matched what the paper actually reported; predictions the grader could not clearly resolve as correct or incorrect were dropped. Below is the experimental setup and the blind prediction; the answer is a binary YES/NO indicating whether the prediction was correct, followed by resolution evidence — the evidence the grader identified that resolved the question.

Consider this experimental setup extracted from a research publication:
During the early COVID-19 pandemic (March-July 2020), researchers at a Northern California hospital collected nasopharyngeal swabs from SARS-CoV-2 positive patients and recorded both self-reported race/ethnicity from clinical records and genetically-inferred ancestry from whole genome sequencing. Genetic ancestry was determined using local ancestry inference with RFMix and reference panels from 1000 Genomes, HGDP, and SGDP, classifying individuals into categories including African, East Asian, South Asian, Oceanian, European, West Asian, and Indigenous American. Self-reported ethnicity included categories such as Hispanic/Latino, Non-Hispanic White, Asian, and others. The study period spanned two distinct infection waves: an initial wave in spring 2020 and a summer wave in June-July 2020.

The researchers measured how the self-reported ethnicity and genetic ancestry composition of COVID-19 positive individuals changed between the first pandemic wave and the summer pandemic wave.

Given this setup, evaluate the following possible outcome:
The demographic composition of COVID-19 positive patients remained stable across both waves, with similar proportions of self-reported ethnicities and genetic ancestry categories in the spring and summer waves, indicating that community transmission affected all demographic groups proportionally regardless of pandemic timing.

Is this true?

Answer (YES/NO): NO